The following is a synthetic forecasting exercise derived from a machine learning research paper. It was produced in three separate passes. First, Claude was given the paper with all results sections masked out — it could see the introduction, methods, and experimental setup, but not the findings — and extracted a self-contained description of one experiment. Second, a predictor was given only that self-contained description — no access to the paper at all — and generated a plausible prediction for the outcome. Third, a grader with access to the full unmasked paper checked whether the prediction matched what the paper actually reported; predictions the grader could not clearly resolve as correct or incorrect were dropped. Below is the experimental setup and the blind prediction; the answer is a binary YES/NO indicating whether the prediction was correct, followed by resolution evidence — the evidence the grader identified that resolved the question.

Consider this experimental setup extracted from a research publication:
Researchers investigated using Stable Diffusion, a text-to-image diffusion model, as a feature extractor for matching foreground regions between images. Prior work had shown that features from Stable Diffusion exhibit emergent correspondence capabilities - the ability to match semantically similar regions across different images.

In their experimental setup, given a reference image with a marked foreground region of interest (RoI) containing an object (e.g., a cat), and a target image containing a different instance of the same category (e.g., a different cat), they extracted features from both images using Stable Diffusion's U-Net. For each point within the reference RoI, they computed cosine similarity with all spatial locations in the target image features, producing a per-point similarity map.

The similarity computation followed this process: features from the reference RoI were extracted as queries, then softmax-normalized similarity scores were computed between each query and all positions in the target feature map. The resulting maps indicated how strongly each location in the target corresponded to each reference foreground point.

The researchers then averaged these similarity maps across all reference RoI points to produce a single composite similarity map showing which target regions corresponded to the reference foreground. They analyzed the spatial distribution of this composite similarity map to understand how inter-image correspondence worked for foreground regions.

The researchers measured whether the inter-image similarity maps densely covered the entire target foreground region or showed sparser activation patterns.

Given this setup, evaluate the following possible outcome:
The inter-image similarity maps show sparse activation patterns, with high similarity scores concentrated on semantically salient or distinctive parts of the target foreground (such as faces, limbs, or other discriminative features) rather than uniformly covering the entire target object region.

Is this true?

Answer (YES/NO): NO